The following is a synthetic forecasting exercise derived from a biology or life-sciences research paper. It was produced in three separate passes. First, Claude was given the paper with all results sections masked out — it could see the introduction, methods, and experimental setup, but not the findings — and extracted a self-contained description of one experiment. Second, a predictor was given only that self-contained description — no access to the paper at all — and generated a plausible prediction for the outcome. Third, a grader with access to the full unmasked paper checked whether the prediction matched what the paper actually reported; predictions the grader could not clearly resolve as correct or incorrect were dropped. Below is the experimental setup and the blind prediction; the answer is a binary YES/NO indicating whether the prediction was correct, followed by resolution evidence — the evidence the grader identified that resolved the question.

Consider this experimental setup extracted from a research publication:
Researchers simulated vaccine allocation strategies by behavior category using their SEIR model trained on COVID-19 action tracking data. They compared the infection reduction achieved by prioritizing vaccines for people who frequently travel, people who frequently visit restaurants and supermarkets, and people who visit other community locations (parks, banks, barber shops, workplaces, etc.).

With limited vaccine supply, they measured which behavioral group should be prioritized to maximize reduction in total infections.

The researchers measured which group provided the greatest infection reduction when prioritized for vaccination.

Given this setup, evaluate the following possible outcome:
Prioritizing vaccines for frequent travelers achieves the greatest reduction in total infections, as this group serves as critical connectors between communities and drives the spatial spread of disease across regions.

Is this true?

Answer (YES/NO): YES